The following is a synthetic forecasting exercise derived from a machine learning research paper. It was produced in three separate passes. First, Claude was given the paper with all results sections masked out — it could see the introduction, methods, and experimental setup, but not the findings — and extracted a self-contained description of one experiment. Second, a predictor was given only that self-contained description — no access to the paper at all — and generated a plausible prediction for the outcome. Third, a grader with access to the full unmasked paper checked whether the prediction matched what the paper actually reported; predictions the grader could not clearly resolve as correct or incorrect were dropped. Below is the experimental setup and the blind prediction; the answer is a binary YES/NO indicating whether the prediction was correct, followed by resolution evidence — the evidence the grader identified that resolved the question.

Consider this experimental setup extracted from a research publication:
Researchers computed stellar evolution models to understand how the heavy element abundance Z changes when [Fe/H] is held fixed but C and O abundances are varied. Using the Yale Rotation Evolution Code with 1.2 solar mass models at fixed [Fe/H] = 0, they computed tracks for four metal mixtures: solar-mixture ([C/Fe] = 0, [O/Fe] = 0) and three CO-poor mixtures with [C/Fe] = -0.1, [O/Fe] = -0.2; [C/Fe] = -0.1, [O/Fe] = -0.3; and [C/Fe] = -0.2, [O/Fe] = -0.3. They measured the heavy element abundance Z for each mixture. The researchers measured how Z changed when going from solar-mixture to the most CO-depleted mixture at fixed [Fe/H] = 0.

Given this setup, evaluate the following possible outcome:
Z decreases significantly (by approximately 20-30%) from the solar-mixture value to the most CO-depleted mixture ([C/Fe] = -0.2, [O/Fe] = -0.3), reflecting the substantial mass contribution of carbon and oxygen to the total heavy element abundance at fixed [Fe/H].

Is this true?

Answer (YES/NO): YES